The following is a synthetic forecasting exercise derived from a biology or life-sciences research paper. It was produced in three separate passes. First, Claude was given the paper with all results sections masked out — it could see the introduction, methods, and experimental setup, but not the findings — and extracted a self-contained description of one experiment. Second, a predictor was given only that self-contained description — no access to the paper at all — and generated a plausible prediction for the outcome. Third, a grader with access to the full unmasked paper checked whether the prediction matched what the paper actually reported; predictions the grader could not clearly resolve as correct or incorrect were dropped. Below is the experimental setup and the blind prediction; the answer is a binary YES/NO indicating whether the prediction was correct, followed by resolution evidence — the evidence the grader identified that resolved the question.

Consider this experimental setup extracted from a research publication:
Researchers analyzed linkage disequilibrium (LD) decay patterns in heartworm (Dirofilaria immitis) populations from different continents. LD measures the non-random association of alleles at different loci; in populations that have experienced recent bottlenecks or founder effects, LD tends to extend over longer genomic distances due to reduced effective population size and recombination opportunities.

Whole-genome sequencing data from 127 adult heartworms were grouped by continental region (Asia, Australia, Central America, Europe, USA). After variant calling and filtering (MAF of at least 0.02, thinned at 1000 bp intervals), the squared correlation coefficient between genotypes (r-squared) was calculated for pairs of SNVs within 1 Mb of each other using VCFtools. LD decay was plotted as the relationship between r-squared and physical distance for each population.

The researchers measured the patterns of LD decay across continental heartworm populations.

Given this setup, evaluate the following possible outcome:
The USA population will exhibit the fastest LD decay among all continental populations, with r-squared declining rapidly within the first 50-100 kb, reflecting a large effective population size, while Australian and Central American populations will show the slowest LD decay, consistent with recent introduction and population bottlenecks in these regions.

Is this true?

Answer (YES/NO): NO